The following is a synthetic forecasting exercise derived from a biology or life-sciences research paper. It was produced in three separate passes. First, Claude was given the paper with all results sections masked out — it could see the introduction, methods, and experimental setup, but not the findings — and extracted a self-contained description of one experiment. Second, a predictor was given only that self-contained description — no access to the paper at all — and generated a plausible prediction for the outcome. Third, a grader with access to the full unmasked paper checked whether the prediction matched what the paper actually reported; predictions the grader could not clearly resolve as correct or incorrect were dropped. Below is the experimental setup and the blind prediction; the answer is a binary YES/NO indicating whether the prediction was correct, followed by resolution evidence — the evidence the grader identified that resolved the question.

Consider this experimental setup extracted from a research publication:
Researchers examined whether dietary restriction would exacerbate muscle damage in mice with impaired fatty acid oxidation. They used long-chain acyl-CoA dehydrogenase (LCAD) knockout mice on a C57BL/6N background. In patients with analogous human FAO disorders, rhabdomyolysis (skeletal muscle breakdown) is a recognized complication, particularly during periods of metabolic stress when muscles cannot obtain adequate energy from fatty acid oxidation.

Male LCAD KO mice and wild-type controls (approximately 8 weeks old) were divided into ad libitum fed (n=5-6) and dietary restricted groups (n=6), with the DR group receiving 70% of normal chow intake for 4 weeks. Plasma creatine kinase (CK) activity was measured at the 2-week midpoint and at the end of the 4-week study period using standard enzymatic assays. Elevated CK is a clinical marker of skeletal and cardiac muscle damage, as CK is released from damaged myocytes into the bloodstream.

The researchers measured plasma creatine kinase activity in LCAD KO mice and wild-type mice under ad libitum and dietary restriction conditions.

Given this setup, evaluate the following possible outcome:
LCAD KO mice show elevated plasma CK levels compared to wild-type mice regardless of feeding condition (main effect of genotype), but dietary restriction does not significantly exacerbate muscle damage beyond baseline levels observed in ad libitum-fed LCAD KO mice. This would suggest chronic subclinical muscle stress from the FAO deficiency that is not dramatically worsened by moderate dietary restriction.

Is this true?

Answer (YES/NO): NO